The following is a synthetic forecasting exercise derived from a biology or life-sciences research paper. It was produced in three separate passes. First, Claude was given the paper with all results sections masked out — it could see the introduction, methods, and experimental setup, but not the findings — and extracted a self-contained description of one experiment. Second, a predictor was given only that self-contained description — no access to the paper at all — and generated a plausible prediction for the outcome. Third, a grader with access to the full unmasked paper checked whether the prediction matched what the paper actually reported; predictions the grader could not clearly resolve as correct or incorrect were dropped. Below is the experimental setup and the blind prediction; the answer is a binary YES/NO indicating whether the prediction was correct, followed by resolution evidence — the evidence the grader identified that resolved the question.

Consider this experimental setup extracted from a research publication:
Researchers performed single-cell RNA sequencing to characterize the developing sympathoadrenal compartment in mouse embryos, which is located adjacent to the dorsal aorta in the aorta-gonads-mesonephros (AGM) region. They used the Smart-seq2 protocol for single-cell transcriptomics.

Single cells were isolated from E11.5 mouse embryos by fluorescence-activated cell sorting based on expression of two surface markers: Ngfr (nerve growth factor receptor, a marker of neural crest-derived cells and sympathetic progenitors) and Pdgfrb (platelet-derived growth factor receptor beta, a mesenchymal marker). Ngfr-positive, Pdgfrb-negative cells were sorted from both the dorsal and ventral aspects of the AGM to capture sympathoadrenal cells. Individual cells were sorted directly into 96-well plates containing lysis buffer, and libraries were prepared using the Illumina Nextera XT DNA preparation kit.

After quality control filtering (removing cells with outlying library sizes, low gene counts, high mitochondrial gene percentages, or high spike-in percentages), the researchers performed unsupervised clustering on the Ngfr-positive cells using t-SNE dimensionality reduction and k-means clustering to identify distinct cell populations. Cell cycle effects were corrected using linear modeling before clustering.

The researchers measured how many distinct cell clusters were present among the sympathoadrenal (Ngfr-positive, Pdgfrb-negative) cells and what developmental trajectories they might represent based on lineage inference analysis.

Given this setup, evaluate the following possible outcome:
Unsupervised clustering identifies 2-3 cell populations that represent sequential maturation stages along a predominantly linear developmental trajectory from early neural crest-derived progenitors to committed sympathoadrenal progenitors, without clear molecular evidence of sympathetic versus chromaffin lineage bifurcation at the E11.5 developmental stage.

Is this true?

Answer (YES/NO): NO